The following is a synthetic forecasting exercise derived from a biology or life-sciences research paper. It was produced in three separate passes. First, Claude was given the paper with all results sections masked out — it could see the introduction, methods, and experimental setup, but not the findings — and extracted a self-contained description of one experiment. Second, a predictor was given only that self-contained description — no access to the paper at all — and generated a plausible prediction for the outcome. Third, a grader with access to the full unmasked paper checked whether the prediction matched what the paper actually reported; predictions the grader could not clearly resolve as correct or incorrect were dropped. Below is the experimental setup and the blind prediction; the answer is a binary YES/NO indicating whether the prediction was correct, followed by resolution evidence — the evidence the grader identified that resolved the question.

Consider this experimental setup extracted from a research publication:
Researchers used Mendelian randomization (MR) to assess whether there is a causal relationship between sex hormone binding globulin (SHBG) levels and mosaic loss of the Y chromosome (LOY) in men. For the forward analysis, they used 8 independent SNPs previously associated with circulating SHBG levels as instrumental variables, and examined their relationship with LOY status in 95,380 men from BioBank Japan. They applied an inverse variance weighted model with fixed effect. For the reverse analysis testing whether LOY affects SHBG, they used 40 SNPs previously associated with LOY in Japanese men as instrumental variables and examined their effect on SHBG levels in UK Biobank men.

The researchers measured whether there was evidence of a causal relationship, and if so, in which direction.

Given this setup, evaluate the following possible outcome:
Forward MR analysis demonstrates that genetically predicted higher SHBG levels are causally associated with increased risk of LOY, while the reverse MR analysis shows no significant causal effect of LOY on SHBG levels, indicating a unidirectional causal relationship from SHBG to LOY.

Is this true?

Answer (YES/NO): YES